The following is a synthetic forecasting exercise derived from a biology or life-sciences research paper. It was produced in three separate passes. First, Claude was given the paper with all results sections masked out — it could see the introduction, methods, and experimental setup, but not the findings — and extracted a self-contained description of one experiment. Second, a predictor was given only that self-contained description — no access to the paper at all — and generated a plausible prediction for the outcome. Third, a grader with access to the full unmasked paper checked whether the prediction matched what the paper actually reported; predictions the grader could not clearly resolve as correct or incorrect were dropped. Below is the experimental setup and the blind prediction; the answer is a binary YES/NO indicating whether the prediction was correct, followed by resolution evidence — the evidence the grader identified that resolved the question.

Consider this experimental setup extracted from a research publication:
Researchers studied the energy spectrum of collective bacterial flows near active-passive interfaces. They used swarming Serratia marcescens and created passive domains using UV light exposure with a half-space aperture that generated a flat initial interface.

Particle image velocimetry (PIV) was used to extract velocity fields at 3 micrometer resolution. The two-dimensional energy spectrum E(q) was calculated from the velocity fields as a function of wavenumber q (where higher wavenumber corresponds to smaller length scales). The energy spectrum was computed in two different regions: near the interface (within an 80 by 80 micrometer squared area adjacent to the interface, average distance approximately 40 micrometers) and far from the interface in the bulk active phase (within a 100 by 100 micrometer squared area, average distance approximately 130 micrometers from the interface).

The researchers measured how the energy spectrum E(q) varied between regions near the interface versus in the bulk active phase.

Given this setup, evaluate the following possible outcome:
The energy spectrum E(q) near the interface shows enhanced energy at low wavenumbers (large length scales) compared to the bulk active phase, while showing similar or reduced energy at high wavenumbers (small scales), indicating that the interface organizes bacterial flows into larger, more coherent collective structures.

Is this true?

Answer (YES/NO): NO